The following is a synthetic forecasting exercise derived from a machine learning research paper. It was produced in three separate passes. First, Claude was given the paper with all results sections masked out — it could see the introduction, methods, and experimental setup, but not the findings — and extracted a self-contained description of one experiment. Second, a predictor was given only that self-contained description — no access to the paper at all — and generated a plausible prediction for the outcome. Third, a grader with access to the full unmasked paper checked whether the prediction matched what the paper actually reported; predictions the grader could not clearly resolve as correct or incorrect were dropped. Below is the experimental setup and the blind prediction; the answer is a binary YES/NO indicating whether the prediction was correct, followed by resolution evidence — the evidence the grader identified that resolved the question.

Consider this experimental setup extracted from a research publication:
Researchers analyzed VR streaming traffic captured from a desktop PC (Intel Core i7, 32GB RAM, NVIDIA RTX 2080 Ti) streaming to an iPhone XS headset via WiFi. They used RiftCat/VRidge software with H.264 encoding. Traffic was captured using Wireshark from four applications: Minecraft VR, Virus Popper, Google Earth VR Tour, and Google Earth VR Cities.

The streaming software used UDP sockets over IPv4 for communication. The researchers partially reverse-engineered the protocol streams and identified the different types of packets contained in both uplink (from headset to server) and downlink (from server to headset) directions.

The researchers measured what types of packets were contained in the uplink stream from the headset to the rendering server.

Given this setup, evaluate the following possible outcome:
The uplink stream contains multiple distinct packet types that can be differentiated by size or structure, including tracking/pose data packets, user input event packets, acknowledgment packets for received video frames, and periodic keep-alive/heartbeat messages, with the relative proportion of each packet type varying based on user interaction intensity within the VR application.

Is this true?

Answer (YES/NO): NO